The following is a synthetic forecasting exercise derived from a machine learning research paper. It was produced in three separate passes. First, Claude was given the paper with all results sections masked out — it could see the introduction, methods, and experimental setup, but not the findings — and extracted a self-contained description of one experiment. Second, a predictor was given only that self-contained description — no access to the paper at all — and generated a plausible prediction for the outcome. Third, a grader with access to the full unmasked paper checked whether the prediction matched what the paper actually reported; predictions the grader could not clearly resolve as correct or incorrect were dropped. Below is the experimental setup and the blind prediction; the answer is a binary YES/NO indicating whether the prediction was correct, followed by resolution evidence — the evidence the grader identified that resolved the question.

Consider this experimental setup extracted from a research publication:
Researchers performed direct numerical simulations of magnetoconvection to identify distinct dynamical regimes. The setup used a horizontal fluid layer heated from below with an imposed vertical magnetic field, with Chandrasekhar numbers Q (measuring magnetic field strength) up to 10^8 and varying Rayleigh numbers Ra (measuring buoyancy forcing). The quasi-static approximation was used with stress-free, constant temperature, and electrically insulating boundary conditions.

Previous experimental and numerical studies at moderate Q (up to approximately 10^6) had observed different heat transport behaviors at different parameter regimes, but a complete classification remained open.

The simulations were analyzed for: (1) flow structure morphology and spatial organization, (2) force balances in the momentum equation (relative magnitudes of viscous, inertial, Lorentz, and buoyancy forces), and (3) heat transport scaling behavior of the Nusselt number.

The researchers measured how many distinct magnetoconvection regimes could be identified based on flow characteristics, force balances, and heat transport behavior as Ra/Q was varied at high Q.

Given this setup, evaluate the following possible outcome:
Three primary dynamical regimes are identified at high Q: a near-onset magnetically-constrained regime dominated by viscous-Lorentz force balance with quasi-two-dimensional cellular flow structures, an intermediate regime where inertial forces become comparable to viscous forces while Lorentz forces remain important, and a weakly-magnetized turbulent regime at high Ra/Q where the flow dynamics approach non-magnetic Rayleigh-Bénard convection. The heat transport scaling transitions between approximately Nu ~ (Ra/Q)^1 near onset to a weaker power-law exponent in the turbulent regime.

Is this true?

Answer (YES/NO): NO